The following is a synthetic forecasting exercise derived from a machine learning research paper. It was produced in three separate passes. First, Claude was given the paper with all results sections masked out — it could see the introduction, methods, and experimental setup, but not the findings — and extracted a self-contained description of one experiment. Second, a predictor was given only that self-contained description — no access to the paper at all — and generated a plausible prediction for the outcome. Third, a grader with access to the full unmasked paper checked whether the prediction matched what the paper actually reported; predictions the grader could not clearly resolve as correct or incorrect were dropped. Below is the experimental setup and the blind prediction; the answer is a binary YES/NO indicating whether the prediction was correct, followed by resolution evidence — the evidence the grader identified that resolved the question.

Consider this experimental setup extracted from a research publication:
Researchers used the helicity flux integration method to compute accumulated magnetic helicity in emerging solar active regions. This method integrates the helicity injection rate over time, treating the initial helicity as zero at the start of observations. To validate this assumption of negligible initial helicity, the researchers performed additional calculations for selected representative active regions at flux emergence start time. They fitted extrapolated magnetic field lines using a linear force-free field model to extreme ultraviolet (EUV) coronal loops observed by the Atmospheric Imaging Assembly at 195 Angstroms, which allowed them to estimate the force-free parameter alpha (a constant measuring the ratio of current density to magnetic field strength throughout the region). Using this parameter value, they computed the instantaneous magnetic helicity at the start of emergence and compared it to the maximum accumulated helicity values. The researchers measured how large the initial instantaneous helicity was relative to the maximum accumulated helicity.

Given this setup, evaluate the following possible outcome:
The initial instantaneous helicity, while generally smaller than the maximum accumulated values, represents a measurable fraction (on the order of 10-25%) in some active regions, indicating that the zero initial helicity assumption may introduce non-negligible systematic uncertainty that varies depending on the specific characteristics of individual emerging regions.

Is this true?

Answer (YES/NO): NO